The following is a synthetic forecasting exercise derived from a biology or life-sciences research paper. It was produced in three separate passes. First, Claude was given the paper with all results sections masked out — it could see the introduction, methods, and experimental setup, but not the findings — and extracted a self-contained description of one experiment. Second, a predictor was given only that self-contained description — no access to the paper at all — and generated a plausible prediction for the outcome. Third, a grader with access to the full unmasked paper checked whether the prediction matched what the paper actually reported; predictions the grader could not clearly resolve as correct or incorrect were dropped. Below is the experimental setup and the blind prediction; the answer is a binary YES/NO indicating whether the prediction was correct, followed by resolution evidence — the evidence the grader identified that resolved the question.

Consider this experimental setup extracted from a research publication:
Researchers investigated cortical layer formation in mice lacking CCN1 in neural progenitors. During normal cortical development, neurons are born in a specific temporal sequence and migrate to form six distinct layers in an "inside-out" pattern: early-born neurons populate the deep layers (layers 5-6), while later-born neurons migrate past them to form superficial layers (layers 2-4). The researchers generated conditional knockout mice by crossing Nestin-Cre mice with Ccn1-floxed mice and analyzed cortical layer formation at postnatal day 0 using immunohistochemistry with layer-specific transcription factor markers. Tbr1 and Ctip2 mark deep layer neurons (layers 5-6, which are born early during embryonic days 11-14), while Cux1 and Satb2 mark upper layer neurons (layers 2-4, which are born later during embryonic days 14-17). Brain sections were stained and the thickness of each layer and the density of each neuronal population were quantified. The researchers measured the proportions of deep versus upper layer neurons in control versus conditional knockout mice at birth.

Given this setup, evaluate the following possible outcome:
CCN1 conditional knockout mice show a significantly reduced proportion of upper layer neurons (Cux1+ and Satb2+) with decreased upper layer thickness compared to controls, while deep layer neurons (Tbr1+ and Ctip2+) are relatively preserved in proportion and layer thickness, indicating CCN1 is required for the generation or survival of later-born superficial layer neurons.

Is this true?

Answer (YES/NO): NO